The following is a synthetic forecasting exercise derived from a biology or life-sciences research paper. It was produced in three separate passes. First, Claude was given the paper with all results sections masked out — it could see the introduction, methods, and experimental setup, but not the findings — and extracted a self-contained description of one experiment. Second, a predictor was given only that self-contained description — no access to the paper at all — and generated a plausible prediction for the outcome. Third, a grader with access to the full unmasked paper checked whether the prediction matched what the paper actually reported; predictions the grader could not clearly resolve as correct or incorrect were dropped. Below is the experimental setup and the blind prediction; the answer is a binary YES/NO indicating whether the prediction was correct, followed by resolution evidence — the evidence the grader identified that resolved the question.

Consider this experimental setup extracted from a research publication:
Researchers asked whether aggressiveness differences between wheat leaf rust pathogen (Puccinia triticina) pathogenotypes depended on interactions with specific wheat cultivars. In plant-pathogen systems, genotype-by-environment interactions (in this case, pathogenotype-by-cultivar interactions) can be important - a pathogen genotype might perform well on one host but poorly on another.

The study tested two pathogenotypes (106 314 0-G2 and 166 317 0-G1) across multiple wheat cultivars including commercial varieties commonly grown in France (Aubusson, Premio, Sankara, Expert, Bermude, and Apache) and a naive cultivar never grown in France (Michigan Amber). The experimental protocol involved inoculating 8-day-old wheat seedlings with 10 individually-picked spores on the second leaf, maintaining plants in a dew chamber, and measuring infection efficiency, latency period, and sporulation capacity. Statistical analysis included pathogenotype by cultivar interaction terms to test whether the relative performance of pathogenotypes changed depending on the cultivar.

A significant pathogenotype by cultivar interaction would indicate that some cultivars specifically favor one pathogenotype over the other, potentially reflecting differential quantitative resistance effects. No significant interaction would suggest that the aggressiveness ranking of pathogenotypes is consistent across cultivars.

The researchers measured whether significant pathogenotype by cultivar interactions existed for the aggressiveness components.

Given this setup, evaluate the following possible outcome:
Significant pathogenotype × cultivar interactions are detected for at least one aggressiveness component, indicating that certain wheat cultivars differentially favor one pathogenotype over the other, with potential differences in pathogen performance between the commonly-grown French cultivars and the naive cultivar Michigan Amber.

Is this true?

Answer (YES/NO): NO